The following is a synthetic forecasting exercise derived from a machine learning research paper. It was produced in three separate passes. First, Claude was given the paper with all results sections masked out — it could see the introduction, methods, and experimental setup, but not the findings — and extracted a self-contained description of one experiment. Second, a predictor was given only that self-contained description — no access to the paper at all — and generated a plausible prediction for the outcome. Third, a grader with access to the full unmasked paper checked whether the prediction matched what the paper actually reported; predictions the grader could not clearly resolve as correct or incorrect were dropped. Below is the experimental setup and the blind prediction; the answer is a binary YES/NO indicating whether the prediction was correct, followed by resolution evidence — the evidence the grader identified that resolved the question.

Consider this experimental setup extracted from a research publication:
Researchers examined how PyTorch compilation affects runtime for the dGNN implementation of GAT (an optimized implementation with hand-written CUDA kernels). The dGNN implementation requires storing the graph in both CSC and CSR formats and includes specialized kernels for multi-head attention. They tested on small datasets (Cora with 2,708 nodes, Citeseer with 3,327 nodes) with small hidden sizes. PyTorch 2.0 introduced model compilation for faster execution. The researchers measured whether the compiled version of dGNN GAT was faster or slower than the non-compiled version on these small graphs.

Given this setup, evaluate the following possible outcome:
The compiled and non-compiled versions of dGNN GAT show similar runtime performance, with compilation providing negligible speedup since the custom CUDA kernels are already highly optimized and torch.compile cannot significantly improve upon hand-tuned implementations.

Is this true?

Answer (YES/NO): NO